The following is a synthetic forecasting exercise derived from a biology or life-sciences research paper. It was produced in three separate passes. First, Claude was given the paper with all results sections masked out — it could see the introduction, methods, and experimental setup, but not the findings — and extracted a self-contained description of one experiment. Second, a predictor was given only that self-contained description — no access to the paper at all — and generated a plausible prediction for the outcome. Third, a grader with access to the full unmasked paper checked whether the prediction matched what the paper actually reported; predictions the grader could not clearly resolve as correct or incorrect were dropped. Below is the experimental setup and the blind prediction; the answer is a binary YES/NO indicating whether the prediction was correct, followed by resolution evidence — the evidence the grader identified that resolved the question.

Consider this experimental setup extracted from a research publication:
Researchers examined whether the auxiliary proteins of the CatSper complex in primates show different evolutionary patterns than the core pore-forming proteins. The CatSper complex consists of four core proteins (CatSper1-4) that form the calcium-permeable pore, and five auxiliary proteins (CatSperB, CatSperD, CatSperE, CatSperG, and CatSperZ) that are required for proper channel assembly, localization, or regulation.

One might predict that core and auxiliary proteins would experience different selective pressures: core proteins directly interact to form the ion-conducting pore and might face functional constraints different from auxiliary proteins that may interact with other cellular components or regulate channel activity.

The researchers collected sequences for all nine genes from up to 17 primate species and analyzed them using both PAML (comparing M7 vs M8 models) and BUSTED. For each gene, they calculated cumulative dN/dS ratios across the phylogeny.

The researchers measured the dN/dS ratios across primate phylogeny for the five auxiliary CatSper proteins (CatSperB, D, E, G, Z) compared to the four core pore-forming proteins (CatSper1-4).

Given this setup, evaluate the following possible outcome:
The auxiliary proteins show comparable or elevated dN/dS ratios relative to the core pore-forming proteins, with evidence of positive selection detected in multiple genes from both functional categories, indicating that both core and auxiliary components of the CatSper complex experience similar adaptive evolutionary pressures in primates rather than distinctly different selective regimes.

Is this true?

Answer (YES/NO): YES